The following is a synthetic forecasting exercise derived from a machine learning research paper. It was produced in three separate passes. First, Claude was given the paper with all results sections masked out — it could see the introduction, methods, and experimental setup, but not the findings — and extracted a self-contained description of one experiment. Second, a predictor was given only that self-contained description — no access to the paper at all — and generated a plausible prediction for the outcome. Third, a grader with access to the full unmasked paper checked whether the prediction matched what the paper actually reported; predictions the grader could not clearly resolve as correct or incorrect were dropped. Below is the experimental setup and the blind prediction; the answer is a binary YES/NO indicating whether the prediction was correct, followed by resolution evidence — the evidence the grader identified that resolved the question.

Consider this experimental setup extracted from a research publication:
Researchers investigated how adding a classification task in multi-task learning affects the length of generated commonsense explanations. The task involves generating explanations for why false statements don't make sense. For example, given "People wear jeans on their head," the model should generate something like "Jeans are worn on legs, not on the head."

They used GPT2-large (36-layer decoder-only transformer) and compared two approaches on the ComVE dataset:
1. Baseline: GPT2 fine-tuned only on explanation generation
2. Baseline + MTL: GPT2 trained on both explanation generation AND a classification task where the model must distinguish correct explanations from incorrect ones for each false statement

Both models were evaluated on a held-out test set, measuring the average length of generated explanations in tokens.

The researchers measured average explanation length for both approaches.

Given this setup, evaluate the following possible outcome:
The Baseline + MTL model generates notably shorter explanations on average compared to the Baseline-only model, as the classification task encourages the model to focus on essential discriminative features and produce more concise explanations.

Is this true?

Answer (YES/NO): NO